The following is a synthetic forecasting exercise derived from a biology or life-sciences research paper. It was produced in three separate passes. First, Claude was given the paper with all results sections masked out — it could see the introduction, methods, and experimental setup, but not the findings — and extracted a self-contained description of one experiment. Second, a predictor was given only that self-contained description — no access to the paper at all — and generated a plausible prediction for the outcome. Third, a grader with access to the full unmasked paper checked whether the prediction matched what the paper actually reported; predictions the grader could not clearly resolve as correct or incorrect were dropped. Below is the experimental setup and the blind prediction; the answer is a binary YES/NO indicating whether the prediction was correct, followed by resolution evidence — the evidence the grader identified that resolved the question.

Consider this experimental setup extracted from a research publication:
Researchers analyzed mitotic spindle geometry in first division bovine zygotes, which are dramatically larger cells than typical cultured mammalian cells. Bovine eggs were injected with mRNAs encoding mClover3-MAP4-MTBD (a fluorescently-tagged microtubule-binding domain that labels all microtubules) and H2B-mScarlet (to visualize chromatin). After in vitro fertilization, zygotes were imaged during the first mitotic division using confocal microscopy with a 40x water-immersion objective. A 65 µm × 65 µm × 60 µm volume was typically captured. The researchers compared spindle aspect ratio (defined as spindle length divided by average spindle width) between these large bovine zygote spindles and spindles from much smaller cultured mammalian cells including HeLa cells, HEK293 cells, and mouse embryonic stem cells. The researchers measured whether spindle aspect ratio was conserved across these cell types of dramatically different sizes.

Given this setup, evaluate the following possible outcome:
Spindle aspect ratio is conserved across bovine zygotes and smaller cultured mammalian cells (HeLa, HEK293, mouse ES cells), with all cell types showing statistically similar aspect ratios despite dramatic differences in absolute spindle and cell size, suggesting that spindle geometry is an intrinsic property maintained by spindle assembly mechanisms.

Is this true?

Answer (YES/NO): NO